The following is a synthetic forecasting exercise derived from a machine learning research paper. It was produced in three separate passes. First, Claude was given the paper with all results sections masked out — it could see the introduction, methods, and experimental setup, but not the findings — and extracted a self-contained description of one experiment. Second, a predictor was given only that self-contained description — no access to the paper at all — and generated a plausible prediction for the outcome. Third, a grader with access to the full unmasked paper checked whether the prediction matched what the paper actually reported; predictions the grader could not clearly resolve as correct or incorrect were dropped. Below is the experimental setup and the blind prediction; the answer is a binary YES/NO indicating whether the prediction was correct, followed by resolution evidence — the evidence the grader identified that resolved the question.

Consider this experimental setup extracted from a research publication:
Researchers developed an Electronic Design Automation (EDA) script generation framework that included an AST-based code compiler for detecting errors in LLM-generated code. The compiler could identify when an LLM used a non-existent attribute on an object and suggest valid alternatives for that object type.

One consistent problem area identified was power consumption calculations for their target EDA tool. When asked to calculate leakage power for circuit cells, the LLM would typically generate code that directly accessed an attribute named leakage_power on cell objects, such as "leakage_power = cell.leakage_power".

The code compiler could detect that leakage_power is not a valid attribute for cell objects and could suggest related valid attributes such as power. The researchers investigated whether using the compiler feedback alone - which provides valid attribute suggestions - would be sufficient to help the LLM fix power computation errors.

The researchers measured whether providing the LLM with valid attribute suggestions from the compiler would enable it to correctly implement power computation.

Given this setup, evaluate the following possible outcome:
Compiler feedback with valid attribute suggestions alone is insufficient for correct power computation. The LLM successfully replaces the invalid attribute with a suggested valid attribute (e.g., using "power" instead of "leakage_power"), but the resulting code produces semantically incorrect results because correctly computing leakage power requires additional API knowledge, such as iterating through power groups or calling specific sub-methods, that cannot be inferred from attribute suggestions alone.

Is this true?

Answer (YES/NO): YES